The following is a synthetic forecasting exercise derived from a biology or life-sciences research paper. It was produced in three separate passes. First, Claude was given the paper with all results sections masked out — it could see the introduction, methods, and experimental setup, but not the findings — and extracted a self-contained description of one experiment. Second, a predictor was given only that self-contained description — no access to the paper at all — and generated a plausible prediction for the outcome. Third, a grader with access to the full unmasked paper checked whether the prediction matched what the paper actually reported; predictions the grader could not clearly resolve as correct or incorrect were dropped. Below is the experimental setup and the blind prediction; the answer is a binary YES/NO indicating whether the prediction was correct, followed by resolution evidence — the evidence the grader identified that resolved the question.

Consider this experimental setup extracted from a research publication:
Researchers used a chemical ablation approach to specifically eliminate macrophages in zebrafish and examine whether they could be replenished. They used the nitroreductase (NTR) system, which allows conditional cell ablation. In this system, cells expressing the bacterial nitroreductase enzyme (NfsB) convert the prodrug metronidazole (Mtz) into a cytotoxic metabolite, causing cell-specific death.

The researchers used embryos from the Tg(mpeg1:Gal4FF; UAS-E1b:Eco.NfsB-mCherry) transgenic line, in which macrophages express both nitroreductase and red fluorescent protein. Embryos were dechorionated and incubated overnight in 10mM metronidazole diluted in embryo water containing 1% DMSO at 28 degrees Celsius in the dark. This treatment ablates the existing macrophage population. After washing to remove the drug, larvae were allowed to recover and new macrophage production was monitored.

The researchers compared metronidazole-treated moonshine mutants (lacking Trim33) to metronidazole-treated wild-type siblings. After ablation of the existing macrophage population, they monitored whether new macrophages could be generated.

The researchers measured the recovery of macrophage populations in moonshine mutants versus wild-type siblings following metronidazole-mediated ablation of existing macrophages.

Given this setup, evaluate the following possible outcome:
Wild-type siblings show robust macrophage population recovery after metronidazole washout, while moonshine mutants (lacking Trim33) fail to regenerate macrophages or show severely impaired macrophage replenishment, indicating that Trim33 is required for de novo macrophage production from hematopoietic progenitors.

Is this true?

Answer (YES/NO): NO